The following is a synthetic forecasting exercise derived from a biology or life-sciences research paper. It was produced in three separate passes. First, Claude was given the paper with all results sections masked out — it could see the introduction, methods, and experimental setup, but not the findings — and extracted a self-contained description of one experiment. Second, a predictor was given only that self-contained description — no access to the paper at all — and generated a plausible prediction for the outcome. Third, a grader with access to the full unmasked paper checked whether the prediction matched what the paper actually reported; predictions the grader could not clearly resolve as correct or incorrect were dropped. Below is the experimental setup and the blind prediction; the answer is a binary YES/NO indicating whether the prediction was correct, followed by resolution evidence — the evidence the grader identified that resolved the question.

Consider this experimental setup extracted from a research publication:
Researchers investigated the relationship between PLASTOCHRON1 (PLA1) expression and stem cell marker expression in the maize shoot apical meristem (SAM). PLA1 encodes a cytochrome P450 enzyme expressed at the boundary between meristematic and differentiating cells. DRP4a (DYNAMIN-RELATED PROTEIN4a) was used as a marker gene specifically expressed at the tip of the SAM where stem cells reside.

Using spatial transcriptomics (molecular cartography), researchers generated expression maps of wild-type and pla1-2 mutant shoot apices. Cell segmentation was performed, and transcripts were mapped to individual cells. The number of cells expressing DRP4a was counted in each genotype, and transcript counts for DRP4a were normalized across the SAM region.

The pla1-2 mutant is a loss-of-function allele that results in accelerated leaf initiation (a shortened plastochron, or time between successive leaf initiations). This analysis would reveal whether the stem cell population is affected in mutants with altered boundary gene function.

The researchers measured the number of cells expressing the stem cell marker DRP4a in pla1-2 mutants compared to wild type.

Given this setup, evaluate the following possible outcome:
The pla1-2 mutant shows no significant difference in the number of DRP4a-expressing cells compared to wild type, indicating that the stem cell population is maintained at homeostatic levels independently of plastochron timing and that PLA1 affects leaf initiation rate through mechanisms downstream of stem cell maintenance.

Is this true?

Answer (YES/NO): NO